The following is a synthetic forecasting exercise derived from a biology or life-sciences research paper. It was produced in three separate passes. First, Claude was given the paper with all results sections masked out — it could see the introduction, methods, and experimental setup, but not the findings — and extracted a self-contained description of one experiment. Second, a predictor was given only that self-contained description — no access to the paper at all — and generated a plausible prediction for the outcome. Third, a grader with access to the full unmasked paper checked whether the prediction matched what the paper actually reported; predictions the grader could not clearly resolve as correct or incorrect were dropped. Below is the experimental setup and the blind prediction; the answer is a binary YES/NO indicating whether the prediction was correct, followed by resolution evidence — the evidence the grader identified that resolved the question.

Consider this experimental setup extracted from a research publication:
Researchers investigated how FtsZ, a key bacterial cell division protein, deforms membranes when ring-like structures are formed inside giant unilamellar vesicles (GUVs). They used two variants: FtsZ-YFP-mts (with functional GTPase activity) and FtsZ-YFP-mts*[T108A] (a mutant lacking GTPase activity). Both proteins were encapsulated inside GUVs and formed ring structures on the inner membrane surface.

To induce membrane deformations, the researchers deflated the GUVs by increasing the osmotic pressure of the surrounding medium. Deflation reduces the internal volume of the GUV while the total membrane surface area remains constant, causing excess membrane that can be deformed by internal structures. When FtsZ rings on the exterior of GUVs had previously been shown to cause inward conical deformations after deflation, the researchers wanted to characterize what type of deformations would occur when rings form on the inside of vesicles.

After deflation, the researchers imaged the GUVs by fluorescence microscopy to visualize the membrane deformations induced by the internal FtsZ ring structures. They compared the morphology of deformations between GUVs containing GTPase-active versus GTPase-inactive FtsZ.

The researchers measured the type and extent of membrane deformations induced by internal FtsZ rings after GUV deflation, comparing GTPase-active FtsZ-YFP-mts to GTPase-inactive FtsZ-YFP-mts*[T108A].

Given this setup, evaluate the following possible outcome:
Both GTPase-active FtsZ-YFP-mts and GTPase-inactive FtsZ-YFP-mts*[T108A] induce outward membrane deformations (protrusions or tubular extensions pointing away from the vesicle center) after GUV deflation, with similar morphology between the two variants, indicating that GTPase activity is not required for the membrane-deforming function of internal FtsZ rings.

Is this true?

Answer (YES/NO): NO